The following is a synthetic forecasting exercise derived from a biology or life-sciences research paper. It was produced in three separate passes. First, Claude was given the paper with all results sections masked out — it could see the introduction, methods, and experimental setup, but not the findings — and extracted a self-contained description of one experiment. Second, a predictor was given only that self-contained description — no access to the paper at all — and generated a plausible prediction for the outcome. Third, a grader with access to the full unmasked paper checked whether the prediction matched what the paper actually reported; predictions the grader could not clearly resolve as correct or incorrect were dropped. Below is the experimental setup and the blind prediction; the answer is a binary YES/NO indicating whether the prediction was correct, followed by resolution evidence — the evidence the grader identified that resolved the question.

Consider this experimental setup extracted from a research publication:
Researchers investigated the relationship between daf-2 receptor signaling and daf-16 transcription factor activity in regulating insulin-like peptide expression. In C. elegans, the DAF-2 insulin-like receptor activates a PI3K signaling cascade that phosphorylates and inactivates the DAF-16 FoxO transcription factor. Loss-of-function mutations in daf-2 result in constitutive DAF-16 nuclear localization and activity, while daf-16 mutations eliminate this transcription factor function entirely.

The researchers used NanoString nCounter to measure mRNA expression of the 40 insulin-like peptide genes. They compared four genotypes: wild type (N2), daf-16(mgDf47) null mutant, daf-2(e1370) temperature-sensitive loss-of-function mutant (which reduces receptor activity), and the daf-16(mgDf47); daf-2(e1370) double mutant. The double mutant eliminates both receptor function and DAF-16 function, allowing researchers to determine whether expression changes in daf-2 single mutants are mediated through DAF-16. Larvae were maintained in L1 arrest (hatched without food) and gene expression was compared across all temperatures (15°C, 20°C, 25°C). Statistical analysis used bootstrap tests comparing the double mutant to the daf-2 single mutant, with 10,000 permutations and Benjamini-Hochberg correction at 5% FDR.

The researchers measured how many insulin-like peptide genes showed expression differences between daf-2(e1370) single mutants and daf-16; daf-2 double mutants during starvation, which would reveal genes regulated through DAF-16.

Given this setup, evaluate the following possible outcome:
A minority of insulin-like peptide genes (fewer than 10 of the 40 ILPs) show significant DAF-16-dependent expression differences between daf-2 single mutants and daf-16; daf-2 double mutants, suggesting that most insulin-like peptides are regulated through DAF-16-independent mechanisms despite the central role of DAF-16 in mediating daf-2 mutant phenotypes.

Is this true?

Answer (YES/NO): NO